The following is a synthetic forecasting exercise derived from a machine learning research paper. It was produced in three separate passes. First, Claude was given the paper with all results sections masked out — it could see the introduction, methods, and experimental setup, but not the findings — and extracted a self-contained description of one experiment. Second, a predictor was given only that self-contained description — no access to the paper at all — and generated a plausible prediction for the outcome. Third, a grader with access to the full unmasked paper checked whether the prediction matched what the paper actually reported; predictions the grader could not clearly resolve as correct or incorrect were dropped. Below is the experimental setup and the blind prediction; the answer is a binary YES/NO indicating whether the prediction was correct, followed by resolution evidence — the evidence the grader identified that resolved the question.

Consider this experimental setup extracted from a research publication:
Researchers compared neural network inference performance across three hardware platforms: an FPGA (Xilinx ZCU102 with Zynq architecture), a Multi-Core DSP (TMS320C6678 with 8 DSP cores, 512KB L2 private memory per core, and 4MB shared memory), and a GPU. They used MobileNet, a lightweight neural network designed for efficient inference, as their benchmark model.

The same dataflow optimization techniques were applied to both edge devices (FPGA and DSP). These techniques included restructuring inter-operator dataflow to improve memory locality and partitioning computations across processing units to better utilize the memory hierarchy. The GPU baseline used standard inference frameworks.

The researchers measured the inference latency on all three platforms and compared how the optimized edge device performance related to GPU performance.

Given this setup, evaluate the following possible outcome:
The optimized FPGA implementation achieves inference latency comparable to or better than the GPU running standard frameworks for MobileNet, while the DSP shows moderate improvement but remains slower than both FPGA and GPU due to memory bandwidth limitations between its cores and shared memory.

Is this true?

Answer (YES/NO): YES